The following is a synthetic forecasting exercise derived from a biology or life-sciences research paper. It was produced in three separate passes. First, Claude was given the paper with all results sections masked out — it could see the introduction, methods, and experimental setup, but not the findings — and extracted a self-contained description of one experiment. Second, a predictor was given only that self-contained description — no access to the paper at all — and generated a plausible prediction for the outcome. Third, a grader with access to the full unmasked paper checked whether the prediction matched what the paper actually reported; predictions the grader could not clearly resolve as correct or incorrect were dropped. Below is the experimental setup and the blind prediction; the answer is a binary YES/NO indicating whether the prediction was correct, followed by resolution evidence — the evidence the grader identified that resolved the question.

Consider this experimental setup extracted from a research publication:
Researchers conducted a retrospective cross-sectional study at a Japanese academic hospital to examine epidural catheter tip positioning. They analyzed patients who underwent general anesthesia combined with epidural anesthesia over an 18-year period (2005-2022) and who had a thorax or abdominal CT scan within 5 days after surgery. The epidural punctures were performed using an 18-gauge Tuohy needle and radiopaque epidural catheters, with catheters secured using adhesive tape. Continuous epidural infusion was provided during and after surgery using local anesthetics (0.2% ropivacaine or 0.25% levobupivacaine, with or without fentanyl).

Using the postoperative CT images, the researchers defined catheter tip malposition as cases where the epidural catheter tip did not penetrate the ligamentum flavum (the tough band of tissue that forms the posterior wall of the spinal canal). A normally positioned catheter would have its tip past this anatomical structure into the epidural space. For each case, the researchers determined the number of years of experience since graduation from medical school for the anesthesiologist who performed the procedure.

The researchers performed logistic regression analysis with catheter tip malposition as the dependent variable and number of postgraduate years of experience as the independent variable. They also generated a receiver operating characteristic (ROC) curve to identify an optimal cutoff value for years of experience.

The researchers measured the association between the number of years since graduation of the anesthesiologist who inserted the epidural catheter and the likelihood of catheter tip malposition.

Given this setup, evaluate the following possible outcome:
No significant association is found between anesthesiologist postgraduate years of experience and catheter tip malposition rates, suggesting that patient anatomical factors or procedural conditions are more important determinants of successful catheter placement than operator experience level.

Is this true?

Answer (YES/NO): NO